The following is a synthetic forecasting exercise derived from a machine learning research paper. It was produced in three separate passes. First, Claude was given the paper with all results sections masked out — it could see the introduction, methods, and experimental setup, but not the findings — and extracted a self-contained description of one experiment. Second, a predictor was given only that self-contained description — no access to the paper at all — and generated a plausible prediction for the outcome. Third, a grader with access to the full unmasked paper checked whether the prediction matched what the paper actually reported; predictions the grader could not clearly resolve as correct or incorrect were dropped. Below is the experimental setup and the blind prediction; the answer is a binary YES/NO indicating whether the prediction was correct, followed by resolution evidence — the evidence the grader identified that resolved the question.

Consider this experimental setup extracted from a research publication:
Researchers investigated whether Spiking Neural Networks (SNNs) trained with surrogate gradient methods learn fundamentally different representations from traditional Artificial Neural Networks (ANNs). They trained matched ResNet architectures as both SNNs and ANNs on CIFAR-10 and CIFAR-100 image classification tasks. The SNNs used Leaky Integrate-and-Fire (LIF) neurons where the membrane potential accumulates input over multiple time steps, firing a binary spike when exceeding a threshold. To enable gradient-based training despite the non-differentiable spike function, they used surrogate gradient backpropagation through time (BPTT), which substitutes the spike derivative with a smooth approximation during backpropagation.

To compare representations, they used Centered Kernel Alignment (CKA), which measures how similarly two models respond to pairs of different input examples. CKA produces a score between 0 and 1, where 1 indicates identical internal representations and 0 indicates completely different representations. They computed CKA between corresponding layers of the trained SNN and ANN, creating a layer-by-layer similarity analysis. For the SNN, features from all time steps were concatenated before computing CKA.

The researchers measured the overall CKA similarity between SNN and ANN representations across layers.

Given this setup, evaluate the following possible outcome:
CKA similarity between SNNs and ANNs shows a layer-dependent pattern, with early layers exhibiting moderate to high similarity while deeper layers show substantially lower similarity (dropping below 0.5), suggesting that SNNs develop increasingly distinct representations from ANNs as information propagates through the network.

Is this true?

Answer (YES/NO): NO